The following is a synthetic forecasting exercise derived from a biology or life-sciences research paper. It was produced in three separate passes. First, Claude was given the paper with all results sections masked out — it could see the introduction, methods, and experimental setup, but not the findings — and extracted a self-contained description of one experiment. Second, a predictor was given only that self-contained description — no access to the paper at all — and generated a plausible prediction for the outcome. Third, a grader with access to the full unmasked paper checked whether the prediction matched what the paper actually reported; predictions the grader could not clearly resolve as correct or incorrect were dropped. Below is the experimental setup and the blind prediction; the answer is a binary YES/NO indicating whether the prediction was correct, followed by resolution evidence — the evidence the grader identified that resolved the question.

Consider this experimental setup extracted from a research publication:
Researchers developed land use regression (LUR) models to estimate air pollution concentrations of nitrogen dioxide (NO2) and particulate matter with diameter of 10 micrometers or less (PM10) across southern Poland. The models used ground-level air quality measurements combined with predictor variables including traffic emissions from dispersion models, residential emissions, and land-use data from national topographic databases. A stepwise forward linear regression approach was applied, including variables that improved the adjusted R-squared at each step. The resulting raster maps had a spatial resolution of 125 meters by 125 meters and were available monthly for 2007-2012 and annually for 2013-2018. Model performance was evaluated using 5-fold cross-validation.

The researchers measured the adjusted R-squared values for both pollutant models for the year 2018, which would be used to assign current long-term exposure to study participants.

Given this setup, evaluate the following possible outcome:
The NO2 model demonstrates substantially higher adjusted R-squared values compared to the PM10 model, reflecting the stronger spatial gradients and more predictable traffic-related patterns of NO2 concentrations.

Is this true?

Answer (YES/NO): YES